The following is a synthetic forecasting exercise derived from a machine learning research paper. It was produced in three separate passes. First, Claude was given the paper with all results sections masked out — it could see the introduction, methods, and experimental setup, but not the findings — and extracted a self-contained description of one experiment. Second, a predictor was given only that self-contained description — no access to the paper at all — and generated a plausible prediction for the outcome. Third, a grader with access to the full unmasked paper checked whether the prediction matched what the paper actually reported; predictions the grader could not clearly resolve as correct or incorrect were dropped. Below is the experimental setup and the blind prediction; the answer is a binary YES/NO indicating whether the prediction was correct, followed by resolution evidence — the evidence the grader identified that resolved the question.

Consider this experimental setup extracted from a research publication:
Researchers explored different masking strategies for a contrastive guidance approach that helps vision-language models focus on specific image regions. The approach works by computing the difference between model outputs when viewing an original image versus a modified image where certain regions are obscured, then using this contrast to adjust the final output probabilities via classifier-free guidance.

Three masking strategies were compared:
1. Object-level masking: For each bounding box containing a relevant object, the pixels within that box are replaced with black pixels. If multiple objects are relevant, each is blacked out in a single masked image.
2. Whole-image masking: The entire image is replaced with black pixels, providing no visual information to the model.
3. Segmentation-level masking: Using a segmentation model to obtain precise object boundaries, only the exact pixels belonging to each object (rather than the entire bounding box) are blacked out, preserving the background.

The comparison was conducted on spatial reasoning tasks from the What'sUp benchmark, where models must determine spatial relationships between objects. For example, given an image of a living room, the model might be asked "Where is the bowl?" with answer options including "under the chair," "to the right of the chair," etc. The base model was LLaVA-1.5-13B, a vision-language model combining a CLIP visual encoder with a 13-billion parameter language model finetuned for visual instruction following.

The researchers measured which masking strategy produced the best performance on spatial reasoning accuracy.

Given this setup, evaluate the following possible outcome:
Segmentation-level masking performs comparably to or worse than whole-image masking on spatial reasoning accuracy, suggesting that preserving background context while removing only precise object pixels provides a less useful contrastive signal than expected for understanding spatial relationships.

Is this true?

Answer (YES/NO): NO